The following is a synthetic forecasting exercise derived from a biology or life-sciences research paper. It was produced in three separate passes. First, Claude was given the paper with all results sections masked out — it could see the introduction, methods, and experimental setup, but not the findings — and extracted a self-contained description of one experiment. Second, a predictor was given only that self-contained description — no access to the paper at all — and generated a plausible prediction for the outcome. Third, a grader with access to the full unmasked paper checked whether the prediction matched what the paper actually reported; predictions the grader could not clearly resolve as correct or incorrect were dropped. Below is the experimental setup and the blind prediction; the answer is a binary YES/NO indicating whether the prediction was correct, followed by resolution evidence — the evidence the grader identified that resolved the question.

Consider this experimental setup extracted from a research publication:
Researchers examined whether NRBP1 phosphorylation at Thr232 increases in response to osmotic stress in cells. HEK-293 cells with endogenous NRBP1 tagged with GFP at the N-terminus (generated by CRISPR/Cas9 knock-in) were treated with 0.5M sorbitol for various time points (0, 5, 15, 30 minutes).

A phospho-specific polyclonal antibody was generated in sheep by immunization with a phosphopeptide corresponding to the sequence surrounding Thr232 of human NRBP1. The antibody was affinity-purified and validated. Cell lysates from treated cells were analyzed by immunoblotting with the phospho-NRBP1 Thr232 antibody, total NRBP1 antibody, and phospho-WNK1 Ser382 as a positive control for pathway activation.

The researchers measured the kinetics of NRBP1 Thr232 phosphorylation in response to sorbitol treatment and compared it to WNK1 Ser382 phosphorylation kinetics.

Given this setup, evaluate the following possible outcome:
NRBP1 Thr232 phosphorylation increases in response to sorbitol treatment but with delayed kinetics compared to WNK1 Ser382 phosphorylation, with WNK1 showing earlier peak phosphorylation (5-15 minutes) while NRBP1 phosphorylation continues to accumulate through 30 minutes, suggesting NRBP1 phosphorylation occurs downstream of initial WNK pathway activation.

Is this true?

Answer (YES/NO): NO